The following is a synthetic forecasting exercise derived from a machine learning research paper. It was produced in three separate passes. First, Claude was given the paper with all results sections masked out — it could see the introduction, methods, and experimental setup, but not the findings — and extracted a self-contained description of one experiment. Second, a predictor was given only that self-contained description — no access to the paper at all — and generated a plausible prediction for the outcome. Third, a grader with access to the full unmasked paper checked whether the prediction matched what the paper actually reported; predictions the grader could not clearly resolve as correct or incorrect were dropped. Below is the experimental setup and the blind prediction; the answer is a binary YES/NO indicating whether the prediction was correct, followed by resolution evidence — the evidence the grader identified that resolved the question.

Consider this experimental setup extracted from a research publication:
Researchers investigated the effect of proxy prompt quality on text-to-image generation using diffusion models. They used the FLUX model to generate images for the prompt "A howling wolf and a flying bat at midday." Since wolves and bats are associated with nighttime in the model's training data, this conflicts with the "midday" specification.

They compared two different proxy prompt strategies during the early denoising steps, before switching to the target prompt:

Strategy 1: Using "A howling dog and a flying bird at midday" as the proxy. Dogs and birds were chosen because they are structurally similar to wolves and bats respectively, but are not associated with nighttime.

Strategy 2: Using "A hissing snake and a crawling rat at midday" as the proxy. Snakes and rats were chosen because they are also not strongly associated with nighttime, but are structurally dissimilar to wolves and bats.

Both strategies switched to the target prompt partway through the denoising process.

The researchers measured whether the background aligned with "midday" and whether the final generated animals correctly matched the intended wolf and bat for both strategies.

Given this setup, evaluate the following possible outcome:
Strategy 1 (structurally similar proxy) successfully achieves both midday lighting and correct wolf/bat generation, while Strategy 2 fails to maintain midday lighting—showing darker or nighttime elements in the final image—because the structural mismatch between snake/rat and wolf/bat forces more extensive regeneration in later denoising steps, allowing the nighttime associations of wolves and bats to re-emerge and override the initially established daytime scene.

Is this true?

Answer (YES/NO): NO